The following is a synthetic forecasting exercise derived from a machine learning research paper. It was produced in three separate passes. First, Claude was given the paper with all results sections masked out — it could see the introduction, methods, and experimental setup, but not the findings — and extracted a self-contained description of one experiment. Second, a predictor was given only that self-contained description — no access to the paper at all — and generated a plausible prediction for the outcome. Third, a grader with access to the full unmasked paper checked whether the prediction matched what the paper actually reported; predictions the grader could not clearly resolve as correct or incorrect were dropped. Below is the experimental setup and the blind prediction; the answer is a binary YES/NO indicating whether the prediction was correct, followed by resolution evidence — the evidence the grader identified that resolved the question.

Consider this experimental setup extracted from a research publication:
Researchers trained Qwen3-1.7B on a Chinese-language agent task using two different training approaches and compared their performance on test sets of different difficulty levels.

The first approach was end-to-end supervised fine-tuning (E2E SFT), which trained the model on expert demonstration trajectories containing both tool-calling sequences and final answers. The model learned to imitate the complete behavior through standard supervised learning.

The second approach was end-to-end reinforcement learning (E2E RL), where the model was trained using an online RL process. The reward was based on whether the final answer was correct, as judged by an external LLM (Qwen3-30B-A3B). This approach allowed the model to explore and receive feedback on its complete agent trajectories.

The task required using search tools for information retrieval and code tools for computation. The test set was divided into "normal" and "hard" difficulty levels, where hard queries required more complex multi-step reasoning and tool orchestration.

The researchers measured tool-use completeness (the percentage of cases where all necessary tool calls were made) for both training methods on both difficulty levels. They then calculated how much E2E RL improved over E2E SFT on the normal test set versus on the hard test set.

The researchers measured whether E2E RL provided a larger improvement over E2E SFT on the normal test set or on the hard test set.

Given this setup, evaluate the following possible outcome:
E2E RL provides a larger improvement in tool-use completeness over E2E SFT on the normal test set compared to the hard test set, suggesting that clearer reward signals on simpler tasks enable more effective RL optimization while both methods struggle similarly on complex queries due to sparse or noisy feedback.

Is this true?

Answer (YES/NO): NO